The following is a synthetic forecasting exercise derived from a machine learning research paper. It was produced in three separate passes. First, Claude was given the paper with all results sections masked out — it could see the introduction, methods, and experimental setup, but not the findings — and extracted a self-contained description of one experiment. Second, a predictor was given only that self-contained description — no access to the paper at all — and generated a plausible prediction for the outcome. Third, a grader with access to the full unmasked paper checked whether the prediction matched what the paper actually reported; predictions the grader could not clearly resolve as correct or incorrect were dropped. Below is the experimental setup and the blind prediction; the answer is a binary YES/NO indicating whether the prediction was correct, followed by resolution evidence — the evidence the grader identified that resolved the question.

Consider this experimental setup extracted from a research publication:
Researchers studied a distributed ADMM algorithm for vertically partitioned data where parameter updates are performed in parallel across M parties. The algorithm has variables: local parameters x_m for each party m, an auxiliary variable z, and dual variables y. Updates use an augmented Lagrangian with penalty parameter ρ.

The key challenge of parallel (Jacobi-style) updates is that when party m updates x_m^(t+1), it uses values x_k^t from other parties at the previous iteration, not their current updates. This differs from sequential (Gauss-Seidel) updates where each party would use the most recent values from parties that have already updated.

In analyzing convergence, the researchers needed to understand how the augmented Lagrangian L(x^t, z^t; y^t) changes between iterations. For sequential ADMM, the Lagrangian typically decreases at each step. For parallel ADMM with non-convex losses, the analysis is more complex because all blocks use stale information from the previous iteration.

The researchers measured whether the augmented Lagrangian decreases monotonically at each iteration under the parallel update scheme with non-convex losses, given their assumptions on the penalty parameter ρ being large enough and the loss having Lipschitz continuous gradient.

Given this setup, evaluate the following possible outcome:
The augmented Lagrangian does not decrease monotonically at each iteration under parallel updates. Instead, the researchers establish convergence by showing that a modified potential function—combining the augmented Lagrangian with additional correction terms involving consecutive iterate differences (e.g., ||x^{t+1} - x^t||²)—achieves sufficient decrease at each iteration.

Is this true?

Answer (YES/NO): NO